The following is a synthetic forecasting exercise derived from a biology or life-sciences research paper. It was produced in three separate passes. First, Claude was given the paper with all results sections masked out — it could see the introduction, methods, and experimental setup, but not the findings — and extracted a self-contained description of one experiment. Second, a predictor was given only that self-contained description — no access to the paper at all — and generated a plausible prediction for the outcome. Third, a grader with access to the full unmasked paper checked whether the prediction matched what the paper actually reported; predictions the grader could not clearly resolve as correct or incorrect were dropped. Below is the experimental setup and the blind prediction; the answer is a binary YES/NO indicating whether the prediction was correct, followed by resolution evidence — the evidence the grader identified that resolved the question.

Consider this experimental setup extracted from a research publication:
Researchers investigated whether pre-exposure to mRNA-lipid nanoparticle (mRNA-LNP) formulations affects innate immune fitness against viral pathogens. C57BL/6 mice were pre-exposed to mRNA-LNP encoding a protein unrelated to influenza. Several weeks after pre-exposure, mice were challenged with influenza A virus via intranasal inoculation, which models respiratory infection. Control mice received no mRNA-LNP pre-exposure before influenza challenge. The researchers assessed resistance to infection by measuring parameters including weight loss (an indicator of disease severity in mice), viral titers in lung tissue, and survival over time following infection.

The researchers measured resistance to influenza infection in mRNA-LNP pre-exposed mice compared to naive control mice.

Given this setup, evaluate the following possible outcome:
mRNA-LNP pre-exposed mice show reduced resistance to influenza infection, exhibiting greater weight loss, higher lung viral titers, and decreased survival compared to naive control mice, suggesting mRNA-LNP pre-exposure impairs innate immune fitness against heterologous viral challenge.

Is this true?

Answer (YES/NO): NO